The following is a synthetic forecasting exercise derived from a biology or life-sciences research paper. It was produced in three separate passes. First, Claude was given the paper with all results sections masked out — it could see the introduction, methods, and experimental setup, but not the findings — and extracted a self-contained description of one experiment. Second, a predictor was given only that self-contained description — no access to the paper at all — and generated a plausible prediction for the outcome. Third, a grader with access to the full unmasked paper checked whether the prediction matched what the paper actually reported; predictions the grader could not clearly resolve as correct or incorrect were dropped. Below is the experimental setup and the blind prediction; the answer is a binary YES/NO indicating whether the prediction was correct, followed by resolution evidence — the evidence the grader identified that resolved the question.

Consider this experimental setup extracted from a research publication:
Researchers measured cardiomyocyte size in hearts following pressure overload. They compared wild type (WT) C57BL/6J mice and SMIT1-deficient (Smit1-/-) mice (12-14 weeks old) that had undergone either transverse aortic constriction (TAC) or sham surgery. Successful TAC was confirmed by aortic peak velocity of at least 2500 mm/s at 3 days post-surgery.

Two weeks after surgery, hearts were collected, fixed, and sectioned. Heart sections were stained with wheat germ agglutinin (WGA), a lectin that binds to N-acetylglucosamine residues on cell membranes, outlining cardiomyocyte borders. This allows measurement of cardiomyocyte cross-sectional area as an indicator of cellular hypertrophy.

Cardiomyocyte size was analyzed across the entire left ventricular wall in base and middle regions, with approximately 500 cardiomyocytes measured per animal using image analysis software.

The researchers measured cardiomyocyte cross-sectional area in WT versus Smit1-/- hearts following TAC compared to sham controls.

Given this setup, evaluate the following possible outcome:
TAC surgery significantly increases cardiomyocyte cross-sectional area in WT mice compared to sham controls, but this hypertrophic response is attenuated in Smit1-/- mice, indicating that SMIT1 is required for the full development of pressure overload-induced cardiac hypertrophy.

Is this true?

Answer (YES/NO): YES